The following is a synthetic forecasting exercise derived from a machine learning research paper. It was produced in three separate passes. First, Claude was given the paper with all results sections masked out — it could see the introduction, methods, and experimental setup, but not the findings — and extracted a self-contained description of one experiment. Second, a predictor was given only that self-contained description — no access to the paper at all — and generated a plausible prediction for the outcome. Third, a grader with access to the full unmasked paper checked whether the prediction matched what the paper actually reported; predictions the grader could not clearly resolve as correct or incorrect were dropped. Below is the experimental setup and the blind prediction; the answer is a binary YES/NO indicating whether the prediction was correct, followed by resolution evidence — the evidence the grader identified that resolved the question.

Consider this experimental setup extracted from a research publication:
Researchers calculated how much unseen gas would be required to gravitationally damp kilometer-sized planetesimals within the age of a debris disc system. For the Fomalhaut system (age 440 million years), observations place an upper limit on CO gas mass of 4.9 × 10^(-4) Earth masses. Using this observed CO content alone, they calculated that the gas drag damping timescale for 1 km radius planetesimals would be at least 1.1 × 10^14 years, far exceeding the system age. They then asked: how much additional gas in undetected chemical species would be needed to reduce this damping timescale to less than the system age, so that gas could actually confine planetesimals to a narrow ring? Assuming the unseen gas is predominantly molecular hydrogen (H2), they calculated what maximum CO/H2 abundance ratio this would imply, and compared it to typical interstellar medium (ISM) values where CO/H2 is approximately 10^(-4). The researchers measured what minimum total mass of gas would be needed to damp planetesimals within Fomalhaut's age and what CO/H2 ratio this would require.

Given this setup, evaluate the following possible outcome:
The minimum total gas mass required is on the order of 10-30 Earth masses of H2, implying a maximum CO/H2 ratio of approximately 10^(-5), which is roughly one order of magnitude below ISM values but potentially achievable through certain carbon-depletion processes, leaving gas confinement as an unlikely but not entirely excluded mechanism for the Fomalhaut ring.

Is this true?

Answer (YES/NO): NO